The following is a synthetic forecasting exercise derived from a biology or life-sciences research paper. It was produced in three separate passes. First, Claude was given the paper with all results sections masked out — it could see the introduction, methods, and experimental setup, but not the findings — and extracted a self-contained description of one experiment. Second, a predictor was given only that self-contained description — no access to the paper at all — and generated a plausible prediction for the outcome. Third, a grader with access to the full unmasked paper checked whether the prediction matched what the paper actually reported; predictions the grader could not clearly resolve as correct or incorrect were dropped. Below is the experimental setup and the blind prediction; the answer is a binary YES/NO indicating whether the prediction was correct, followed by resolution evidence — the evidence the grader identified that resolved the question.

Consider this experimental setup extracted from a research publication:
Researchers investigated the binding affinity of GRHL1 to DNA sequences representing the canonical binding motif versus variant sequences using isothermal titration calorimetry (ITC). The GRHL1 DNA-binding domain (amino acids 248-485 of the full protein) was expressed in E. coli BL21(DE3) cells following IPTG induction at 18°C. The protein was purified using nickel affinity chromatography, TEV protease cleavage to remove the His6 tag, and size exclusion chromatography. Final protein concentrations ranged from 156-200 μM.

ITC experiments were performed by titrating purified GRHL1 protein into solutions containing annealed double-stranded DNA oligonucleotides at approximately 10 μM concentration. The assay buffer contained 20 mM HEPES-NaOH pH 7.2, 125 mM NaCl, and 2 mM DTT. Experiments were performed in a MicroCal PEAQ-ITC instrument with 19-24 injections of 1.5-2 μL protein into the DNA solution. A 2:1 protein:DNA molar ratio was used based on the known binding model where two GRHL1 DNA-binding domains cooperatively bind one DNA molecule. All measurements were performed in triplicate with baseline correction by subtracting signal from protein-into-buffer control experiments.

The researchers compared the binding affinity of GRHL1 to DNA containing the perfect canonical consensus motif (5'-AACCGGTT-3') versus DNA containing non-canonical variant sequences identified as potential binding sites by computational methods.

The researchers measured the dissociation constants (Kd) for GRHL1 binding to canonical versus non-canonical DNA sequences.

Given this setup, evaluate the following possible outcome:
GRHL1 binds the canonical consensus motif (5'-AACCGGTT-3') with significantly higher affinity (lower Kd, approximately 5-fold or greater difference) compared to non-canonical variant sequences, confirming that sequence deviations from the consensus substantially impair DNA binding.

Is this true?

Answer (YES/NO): NO